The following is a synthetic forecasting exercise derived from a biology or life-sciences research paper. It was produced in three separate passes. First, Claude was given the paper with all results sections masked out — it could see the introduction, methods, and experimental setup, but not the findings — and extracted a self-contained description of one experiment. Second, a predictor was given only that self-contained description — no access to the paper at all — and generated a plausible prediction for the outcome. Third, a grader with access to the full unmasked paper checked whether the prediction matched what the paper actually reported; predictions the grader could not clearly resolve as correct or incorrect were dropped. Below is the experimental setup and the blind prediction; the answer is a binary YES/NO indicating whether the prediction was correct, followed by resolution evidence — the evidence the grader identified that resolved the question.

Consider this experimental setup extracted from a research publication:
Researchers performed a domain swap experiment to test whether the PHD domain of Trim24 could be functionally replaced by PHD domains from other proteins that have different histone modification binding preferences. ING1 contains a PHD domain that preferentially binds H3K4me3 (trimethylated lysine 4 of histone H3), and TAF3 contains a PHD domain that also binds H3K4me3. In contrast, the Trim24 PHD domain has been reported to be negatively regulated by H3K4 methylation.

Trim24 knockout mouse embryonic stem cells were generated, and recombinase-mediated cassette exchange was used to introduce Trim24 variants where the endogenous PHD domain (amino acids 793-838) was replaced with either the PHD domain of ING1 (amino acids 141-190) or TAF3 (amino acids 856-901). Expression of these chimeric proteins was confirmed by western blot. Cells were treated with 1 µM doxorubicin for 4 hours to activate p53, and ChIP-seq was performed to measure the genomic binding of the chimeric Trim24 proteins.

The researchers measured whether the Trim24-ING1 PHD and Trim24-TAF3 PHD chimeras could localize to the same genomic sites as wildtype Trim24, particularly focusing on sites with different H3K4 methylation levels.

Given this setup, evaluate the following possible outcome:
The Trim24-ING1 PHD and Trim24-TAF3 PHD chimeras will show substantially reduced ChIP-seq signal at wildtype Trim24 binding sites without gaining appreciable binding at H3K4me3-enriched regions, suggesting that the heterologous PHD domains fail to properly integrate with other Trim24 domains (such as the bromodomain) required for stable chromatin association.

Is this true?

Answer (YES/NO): NO